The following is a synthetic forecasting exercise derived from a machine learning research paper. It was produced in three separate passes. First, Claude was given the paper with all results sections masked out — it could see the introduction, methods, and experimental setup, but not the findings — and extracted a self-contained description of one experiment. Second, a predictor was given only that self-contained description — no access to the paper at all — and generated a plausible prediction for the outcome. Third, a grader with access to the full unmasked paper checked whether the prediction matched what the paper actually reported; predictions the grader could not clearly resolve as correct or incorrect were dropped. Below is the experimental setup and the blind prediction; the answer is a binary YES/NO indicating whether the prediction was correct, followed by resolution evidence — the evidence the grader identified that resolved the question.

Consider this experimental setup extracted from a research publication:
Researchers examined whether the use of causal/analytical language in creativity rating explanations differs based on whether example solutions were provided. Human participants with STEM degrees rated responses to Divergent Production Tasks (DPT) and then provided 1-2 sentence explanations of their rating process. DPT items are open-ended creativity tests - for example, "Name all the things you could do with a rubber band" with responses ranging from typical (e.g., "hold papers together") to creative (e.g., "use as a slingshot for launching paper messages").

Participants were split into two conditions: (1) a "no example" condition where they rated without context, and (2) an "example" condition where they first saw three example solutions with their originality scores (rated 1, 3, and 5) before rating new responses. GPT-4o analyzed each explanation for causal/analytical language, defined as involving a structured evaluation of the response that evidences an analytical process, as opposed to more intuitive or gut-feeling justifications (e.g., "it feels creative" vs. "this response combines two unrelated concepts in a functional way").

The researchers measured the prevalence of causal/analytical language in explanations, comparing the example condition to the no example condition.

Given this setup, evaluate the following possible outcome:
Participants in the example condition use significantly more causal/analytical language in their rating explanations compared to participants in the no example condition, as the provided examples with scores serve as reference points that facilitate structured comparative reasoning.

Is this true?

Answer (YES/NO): NO